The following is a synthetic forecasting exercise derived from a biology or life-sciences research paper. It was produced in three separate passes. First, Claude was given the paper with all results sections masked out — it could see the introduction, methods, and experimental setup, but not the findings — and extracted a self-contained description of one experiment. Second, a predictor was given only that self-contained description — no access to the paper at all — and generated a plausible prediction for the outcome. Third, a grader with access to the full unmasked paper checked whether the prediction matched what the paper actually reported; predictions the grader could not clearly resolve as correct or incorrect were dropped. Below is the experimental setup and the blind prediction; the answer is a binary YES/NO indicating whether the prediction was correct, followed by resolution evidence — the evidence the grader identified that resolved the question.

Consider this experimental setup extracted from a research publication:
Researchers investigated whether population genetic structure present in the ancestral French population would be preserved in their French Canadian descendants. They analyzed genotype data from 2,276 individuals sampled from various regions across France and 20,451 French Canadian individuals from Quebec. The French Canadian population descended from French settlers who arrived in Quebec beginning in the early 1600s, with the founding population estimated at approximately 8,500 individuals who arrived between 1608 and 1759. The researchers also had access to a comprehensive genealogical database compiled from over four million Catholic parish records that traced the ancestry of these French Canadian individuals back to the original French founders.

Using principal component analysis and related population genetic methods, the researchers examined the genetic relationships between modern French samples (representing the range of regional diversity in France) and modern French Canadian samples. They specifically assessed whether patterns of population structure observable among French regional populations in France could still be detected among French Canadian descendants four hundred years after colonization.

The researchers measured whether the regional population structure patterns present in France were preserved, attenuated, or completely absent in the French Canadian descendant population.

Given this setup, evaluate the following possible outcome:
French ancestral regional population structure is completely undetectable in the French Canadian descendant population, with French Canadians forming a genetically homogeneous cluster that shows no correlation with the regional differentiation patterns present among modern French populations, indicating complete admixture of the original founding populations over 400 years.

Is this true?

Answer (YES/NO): NO